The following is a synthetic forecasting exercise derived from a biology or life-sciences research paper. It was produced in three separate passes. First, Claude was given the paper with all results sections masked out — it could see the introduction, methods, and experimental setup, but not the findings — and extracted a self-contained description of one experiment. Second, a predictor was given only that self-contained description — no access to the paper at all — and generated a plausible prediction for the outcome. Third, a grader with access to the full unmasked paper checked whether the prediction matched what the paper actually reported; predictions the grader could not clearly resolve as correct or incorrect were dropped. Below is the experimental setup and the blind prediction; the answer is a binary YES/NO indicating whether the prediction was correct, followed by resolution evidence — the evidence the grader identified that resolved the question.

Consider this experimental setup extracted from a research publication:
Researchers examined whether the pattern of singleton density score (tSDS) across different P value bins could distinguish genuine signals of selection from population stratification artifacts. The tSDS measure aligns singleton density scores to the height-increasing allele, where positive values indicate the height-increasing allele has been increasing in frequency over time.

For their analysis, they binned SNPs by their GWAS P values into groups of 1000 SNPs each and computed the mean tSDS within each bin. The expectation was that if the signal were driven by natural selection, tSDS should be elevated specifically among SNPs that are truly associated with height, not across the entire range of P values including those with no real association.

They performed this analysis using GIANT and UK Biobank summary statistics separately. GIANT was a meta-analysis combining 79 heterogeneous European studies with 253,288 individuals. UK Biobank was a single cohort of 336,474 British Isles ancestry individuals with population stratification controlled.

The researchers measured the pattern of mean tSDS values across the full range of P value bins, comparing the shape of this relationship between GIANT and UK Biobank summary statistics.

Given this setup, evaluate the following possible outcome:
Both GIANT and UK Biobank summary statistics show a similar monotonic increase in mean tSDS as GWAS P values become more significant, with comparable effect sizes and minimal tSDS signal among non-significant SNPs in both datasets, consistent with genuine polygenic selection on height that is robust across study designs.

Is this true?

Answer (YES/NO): NO